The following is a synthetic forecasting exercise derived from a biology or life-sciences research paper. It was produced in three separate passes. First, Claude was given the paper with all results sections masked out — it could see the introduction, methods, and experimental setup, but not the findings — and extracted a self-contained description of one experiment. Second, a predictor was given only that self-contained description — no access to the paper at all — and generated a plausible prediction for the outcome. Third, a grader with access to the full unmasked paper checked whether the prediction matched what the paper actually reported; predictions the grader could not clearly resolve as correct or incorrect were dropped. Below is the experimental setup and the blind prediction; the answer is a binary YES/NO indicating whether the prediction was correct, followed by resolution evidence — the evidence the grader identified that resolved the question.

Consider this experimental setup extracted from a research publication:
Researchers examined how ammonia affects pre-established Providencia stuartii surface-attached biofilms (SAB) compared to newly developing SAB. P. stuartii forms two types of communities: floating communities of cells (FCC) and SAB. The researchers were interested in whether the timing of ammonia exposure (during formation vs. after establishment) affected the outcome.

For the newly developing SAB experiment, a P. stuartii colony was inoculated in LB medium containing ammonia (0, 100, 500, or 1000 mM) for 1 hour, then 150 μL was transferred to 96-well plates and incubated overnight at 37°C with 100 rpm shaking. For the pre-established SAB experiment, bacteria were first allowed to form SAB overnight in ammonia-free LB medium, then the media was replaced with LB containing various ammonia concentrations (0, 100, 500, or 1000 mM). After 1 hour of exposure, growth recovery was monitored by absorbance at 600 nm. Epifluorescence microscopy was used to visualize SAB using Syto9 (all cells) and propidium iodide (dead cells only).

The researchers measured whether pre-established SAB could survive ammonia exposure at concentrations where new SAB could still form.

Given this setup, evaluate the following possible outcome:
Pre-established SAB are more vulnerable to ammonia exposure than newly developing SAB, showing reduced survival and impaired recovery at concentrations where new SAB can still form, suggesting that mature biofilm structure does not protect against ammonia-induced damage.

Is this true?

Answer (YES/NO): NO